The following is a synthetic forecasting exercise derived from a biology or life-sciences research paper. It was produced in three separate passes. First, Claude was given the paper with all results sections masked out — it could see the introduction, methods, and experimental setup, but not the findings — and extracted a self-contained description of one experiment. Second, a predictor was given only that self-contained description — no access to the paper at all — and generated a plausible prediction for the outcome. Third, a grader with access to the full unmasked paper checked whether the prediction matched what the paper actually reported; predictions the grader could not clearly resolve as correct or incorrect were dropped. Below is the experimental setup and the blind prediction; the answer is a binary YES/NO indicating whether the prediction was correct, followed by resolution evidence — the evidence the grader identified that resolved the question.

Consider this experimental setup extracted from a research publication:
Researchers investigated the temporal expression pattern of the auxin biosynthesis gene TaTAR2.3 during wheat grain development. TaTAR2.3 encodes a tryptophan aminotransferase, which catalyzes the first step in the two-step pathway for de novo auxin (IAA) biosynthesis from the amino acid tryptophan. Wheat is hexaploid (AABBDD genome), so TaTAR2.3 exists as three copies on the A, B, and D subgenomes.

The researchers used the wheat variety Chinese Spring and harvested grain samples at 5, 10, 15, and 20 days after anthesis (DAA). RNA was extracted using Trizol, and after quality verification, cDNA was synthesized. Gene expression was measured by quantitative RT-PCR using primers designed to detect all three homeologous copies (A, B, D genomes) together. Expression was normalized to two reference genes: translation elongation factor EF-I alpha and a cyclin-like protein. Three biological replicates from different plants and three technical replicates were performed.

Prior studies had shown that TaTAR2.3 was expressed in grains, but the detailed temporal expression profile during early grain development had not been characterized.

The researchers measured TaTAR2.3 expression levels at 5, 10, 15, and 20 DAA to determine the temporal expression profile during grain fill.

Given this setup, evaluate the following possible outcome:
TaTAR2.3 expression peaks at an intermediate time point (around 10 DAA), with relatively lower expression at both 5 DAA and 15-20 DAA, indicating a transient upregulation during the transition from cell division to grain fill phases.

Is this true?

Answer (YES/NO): NO